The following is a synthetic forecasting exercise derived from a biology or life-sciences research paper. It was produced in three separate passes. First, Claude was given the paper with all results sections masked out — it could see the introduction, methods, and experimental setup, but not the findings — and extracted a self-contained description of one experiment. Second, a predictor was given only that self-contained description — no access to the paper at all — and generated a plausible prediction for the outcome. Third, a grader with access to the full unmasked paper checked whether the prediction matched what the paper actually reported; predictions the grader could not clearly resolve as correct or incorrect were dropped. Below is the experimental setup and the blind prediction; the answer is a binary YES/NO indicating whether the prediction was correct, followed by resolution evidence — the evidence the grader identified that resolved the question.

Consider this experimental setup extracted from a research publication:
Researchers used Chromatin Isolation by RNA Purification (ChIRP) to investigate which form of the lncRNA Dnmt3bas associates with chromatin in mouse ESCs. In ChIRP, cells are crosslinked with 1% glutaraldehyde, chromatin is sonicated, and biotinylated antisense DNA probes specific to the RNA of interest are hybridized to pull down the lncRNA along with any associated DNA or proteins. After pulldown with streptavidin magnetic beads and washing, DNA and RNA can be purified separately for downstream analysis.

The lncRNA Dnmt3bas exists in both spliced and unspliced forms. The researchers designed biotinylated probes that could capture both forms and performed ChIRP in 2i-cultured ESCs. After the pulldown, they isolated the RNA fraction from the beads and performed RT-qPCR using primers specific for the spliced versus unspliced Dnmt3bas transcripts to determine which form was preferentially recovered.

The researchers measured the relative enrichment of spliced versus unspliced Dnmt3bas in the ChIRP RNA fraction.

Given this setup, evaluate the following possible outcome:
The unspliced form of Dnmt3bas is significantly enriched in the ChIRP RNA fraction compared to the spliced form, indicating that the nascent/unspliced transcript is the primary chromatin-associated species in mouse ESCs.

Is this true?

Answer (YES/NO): NO